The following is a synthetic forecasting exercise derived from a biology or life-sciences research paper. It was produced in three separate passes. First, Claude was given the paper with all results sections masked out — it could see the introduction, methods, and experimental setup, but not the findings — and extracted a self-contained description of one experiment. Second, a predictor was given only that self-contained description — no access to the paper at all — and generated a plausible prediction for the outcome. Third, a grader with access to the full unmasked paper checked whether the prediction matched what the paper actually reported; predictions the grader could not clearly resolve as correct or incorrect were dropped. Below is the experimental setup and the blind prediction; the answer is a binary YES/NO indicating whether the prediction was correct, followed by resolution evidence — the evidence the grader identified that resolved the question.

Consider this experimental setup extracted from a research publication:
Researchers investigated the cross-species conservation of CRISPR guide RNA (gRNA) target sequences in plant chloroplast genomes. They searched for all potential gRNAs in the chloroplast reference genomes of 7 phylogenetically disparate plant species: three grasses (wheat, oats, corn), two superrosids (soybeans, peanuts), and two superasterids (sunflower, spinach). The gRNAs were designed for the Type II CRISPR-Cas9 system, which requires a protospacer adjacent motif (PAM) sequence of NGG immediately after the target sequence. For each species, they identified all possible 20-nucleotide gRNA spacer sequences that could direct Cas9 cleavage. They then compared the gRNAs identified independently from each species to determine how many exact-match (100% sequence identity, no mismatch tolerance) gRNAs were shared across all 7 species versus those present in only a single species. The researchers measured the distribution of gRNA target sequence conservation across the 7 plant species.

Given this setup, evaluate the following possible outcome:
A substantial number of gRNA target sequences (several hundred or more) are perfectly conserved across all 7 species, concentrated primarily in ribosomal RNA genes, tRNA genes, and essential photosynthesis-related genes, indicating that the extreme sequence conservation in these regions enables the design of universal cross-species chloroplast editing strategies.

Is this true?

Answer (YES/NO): NO